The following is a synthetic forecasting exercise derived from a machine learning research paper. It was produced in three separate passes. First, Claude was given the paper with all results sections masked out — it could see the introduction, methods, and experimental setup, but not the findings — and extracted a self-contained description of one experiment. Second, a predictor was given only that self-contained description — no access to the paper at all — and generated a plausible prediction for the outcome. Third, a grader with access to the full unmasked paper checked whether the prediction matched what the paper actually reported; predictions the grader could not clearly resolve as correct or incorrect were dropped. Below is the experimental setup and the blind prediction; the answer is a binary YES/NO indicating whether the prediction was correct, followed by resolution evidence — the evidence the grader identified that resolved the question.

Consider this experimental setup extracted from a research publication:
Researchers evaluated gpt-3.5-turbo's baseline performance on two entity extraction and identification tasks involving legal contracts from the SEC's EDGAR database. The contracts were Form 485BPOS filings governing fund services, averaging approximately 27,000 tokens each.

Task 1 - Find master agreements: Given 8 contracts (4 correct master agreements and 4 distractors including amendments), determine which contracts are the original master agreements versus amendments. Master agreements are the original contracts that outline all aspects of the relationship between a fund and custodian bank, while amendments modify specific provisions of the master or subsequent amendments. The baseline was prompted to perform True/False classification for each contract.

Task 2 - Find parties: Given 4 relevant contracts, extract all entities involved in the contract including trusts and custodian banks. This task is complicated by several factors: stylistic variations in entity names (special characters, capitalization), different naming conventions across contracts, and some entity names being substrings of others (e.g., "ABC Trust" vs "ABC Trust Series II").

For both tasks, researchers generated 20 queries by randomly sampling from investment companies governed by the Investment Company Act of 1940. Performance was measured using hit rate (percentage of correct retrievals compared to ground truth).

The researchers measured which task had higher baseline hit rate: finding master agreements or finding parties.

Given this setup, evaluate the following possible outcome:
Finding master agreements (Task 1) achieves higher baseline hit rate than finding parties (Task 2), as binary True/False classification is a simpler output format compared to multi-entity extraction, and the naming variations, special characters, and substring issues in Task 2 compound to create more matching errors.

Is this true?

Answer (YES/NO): YES